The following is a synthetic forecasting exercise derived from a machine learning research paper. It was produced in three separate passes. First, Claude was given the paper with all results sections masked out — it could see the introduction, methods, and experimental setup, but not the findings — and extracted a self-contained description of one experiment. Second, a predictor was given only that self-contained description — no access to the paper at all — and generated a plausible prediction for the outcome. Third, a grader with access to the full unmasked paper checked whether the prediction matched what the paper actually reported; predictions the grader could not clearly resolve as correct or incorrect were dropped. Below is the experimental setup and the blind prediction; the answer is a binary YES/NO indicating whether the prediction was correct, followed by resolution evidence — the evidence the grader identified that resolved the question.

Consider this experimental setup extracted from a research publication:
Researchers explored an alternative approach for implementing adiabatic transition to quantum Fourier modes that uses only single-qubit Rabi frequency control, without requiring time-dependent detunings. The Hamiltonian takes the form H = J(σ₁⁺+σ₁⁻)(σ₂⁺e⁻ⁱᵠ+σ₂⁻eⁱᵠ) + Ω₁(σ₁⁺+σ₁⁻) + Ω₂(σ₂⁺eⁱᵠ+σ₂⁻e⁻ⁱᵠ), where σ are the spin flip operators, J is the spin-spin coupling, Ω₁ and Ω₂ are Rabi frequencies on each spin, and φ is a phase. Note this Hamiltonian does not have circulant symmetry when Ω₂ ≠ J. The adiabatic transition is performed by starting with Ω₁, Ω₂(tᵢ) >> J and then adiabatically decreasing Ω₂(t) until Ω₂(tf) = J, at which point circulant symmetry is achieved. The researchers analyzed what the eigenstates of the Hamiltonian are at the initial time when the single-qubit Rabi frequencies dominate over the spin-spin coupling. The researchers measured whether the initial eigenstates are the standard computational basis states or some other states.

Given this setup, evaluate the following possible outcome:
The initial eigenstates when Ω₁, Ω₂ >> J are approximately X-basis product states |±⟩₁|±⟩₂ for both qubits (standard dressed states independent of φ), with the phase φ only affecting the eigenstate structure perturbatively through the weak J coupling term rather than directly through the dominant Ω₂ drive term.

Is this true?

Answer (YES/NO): NO